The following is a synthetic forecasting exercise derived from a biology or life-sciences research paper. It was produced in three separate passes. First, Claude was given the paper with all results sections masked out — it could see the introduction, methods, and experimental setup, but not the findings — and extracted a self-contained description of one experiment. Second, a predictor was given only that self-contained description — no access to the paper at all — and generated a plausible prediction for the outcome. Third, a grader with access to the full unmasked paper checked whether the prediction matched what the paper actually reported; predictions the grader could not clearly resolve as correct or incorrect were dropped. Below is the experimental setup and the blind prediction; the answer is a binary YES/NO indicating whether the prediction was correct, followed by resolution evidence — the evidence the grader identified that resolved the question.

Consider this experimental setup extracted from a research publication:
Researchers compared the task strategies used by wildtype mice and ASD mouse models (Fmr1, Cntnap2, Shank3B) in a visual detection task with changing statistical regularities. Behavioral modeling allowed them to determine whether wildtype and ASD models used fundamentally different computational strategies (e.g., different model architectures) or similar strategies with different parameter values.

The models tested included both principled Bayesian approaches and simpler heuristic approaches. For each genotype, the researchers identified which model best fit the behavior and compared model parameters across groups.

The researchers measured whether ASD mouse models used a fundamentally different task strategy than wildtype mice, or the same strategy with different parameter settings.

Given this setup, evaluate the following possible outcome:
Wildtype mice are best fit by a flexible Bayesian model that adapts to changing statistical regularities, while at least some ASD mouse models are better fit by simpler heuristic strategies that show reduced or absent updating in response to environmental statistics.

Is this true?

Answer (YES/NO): NO